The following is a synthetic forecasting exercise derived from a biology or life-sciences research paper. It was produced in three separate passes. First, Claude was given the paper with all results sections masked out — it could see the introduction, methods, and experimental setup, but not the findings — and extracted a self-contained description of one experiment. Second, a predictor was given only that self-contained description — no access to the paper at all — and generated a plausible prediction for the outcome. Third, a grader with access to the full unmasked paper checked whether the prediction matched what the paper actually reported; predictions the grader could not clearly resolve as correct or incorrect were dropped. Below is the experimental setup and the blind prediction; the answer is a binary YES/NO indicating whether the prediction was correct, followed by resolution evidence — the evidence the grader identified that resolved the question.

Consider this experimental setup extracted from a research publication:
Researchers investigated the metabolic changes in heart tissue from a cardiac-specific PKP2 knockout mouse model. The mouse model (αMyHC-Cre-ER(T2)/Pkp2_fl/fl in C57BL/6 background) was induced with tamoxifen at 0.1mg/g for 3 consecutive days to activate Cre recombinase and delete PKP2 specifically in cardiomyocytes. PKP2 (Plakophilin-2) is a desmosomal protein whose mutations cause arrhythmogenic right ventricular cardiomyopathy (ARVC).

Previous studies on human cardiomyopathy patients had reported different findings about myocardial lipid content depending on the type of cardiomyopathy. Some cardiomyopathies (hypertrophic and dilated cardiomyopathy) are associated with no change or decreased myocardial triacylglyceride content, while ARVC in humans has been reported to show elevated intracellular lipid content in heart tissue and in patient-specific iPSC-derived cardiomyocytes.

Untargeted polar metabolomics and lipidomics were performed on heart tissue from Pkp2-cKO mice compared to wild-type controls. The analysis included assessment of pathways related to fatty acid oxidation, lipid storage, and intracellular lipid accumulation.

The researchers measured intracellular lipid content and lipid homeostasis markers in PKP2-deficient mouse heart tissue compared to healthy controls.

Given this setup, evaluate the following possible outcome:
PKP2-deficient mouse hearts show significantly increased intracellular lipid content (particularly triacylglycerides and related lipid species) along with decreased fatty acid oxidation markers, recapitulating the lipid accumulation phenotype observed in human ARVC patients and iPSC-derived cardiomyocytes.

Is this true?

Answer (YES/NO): YES